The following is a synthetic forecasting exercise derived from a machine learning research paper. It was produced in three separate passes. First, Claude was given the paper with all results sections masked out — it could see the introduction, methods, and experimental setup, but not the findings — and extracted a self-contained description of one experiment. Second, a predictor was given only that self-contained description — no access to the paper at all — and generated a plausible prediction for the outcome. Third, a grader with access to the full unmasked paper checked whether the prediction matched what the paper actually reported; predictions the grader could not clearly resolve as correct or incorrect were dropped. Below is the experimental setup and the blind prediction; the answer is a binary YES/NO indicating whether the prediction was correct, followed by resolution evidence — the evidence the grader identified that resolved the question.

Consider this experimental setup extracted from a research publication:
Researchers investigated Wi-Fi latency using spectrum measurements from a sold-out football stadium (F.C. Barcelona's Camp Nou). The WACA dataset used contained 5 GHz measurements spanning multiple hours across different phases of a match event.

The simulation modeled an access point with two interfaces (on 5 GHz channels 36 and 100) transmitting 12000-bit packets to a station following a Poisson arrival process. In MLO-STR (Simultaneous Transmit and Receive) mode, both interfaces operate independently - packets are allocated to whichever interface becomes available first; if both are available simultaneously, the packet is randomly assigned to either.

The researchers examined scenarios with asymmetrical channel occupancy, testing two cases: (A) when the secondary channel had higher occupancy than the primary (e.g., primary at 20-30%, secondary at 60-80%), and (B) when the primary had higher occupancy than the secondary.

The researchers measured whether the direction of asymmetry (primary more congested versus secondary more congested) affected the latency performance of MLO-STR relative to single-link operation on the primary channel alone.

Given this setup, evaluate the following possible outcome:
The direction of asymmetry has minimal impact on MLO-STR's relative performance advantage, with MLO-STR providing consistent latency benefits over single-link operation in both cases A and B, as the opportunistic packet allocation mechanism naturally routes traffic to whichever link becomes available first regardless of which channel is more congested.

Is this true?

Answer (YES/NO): NO